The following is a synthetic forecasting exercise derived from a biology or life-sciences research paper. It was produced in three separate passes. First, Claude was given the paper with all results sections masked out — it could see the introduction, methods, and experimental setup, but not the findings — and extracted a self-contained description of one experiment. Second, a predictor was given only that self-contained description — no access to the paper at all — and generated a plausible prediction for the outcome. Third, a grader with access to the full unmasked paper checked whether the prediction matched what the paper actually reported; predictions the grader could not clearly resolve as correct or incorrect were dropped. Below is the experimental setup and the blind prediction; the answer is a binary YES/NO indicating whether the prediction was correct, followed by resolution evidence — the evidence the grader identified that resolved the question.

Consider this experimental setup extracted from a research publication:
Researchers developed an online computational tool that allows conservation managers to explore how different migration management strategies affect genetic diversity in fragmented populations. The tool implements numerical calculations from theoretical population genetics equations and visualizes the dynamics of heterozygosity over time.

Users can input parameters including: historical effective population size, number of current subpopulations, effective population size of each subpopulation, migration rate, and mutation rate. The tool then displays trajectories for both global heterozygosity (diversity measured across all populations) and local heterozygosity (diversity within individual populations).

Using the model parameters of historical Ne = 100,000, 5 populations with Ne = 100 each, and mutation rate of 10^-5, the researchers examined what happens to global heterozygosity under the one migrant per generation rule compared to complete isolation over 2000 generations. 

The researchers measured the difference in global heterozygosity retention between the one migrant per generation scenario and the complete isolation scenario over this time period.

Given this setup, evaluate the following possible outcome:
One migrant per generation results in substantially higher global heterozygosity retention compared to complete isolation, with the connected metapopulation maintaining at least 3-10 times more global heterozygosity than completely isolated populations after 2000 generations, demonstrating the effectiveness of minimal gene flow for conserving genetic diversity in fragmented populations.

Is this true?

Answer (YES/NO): NO